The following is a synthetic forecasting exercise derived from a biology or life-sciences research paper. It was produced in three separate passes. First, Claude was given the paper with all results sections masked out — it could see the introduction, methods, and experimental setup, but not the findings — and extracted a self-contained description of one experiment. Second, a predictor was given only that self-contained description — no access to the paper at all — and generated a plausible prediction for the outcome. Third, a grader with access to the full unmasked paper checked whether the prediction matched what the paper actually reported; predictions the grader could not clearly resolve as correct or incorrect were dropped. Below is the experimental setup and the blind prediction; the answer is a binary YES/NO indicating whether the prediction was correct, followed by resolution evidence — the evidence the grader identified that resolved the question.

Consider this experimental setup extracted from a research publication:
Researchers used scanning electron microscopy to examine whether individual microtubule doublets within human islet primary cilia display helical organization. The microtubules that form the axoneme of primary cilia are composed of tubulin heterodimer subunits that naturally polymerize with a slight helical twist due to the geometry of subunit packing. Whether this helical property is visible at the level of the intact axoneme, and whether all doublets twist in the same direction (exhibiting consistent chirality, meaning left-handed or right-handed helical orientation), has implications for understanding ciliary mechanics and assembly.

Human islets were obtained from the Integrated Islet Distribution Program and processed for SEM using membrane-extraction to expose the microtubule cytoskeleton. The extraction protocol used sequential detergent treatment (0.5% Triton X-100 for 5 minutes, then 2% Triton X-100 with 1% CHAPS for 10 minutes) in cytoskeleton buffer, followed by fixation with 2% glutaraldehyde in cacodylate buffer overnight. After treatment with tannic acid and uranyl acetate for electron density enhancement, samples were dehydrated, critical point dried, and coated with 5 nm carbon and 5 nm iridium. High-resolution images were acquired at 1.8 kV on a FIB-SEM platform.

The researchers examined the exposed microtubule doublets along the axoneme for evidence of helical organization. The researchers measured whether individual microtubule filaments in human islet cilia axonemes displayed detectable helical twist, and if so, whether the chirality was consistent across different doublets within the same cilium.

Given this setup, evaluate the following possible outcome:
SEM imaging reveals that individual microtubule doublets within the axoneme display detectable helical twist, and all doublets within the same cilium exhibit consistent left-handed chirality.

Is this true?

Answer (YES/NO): NO